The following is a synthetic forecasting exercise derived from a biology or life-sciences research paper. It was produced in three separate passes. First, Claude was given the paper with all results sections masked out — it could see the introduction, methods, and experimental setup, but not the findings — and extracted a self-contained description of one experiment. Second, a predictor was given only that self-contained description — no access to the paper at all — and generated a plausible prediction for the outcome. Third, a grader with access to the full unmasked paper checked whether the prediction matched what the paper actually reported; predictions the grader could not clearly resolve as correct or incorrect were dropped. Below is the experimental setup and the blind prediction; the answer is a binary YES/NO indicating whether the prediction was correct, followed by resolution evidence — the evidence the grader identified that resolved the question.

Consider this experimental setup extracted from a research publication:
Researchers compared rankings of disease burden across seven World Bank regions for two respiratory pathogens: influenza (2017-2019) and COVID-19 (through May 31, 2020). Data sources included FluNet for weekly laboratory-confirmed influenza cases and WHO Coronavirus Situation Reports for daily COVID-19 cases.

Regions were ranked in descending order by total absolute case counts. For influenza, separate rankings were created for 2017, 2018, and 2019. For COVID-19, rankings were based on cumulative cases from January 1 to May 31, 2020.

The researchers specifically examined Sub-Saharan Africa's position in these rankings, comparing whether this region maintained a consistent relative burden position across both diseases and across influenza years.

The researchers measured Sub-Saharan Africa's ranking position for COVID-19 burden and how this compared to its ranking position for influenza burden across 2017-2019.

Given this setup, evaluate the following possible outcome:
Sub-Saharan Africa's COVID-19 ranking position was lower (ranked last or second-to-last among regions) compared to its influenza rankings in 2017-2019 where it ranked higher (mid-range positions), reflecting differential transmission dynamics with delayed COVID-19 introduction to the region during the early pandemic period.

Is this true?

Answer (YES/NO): NO